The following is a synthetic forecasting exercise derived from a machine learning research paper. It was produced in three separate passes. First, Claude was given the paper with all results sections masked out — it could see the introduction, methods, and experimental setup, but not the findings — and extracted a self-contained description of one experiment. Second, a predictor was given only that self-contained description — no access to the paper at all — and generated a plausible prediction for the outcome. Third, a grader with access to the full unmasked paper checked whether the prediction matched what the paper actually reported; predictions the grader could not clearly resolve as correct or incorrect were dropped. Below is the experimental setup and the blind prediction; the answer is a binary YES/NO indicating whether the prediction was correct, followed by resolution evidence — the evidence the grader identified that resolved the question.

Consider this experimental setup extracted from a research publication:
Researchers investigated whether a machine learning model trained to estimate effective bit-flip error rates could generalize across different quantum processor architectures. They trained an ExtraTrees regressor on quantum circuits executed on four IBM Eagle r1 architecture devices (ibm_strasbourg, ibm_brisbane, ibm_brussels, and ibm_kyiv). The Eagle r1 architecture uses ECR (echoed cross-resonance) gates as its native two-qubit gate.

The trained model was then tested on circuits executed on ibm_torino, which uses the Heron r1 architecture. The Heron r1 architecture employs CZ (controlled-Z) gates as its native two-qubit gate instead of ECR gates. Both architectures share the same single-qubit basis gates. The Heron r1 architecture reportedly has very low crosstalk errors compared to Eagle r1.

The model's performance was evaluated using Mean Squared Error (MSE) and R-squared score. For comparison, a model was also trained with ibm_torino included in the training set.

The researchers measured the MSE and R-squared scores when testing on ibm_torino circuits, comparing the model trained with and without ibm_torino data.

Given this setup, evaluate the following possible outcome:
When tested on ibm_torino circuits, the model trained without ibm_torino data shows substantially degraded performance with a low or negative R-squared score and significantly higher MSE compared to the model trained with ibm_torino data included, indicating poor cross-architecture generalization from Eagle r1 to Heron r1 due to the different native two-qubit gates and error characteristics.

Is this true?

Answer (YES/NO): NO